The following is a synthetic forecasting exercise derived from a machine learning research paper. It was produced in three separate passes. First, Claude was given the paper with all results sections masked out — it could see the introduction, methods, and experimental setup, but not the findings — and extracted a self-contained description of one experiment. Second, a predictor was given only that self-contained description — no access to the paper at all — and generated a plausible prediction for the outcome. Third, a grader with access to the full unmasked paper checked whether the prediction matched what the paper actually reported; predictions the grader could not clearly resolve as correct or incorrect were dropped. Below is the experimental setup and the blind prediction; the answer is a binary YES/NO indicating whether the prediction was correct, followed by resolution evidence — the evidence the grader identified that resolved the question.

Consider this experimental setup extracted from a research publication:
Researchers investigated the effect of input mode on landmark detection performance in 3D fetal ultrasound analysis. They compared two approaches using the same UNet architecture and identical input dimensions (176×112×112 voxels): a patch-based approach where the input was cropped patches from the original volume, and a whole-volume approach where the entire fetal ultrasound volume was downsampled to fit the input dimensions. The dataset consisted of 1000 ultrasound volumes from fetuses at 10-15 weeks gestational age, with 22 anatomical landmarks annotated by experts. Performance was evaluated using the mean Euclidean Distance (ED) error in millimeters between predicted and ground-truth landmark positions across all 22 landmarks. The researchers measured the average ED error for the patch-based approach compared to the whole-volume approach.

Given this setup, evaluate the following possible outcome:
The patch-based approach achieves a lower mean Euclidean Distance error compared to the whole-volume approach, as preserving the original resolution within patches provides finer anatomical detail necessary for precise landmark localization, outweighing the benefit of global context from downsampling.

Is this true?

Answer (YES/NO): NO